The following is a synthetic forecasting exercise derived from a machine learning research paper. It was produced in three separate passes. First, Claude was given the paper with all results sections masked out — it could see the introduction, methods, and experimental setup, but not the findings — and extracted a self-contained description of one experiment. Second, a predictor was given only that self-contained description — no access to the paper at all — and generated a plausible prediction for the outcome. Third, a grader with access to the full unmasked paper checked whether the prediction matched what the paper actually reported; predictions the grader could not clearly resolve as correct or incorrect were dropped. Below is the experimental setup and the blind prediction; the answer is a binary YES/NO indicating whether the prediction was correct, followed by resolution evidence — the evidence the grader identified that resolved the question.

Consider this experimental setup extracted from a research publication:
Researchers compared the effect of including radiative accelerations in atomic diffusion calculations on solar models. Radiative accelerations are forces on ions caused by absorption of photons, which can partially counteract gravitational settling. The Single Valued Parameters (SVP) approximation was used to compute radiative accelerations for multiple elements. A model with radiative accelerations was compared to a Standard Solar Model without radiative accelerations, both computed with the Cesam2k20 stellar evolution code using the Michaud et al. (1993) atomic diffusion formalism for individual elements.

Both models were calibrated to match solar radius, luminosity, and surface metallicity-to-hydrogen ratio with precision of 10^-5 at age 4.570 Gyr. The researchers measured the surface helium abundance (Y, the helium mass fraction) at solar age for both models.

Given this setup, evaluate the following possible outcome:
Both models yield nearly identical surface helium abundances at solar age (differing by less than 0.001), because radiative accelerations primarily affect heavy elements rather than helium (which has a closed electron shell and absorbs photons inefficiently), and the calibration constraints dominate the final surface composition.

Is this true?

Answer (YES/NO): YES